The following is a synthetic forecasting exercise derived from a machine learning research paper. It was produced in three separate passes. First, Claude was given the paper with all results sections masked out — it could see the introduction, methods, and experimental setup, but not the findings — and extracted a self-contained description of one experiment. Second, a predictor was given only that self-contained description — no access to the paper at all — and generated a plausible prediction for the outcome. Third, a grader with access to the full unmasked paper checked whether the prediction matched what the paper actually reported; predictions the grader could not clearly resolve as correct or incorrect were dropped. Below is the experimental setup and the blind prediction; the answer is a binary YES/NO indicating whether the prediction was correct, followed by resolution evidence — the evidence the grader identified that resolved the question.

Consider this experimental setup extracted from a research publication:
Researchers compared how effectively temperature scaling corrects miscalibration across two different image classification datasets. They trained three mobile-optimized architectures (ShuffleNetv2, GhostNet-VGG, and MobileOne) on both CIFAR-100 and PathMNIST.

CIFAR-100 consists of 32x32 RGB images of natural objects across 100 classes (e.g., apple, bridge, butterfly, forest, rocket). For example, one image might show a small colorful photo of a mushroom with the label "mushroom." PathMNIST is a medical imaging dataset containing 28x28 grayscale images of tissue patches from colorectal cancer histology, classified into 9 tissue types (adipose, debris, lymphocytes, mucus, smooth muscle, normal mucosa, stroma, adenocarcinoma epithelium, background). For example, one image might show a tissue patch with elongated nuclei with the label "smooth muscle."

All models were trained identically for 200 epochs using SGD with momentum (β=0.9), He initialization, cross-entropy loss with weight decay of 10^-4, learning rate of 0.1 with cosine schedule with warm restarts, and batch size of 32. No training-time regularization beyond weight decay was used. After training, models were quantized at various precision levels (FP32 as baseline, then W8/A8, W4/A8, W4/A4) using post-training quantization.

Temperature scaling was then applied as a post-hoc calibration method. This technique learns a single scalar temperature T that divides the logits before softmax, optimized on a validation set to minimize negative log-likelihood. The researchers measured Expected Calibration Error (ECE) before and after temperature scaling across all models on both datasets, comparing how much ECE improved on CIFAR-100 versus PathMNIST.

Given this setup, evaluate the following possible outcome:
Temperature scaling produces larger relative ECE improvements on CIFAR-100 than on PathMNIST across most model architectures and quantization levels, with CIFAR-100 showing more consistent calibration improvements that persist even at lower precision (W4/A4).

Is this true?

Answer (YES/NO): NO